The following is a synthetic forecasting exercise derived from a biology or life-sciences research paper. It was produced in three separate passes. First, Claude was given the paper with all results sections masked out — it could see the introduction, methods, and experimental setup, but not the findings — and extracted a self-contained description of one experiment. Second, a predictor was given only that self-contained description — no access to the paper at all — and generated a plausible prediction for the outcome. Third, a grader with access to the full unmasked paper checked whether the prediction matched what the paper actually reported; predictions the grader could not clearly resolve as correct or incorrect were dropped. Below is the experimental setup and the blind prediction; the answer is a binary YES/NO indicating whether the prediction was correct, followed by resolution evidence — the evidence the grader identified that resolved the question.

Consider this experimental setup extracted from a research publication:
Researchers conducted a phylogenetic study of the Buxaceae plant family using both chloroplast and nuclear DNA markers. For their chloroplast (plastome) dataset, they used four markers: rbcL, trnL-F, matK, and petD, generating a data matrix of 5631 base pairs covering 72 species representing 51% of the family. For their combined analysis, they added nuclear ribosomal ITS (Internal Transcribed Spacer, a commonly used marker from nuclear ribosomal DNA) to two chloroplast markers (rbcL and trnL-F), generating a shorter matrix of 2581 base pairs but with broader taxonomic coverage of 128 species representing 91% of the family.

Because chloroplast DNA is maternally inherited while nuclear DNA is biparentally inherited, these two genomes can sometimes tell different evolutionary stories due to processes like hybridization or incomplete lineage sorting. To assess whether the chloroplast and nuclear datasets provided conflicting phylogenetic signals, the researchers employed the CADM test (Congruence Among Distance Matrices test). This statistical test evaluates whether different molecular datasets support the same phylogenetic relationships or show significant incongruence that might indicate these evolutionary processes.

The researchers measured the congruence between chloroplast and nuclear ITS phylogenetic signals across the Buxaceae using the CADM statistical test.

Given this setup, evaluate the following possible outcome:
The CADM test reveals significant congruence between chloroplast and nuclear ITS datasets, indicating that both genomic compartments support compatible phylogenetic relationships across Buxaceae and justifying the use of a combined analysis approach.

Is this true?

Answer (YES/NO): YES